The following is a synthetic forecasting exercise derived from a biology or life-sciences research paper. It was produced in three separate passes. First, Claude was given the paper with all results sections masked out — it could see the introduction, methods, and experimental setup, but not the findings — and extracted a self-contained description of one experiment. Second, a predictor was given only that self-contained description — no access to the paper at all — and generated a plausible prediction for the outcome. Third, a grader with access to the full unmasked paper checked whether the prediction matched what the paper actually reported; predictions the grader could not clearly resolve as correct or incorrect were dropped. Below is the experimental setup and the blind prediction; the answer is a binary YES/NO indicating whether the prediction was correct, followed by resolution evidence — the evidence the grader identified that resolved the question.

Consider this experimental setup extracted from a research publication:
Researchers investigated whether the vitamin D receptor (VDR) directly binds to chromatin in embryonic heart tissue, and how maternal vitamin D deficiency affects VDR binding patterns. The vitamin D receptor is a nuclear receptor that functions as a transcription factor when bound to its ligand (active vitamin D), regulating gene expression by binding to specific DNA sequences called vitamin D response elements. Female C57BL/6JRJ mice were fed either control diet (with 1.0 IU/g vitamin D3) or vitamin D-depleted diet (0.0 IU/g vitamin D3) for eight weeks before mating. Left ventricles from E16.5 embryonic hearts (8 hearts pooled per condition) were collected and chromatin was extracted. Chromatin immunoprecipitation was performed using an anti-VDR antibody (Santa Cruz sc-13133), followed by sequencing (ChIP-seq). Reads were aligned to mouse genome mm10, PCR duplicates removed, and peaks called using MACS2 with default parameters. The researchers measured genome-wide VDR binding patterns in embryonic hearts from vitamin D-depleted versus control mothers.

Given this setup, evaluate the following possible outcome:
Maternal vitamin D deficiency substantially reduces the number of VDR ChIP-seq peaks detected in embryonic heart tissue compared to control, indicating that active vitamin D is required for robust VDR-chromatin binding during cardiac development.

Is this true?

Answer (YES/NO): YES